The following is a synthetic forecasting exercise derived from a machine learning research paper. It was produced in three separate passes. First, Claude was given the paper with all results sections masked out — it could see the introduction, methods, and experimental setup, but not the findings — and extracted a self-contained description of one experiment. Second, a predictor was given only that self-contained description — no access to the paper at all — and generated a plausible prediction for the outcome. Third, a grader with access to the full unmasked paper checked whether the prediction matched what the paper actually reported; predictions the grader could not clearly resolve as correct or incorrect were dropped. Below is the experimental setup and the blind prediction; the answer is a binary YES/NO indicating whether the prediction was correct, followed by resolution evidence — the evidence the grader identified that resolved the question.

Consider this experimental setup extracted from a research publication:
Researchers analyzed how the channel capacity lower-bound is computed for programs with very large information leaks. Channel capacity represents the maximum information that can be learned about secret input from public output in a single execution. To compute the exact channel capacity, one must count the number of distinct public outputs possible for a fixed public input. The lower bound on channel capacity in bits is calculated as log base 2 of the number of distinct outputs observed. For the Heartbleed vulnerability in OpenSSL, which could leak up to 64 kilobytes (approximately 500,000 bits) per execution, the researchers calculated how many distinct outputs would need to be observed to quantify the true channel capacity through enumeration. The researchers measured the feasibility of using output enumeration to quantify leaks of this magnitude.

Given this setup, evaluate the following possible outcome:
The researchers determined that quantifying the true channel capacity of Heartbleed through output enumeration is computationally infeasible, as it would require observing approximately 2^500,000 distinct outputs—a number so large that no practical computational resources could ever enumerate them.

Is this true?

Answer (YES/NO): YES